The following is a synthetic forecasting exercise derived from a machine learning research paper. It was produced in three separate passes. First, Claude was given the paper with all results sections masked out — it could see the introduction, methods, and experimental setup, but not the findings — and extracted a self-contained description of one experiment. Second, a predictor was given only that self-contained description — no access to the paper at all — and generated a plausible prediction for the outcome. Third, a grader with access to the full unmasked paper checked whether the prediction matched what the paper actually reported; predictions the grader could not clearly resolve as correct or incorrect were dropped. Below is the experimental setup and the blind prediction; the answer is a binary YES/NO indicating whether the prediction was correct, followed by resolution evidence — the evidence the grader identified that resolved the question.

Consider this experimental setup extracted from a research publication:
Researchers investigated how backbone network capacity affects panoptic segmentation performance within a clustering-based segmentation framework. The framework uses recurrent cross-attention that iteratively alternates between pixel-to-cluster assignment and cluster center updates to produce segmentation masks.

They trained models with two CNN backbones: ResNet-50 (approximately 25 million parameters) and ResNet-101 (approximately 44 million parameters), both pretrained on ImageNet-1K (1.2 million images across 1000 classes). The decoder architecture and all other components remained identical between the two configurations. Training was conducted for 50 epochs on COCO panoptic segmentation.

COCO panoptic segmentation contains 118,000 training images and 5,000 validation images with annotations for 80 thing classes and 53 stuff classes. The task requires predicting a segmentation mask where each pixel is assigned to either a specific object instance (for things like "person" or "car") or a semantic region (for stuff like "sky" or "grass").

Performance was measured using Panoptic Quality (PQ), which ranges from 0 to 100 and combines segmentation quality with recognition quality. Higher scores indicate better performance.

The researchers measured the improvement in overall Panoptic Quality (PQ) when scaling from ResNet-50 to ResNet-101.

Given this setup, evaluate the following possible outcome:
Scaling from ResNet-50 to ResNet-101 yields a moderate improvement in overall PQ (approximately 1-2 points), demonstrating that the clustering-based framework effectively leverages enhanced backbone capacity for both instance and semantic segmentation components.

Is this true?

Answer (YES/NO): YES